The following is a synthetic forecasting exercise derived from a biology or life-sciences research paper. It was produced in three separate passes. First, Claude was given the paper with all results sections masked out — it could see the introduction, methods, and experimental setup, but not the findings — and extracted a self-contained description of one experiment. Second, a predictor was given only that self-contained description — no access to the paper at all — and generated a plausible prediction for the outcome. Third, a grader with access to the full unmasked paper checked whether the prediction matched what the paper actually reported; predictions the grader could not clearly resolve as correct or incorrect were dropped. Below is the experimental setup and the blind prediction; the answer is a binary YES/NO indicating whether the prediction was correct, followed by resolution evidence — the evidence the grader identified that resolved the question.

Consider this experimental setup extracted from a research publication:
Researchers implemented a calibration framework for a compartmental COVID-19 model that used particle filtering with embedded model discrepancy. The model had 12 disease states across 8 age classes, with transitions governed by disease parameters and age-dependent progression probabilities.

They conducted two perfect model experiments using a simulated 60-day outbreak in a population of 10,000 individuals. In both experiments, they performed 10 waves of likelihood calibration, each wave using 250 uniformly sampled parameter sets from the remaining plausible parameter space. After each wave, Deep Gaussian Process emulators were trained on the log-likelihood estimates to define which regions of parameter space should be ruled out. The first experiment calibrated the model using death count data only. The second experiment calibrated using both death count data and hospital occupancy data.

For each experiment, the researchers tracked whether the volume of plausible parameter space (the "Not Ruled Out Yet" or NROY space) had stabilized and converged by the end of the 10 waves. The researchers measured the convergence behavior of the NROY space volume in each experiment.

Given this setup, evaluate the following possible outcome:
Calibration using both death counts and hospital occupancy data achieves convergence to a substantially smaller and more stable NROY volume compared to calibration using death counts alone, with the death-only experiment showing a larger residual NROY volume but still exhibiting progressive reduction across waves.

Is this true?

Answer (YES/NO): NO